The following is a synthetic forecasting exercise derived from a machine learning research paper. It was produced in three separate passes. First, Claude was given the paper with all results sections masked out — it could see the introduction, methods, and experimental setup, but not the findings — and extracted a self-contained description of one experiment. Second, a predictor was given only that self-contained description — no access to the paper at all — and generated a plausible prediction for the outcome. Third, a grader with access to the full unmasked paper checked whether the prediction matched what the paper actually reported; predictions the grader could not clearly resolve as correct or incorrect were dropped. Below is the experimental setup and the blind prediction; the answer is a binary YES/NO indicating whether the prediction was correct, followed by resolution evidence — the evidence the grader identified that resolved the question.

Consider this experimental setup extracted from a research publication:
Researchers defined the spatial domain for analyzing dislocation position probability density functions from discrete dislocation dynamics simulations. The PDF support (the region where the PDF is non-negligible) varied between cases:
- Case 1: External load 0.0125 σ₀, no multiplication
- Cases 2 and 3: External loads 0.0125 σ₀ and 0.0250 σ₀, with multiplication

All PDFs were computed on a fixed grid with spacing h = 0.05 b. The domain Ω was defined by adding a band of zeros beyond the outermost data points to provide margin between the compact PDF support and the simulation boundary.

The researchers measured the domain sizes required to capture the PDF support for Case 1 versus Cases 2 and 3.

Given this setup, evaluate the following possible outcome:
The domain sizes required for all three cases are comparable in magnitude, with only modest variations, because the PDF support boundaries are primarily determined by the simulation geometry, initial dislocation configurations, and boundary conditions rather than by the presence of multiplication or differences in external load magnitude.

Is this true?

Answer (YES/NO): NO